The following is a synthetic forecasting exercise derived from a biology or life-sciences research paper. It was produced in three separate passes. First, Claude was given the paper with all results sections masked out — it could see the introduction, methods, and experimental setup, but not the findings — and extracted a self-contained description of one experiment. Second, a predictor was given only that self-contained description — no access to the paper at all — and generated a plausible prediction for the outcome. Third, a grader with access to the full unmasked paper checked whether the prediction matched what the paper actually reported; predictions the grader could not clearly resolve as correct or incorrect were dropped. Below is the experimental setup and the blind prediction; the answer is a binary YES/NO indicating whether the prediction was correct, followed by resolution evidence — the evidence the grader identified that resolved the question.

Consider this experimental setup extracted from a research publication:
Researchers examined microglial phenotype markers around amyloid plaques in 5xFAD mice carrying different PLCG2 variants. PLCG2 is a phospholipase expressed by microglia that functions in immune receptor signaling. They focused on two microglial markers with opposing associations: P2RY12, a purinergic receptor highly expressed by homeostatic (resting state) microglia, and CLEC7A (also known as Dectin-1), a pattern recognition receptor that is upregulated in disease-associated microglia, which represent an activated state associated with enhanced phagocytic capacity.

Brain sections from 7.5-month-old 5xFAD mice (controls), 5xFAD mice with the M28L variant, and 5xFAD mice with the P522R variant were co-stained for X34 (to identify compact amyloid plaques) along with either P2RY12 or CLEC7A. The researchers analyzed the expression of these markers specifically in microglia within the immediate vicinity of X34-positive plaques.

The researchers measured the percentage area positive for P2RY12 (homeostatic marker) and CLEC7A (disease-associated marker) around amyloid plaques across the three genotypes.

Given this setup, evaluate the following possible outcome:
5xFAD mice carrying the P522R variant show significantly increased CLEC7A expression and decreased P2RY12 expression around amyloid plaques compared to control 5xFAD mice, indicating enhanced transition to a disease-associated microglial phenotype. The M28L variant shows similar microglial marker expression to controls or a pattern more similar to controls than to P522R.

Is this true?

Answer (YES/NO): NO